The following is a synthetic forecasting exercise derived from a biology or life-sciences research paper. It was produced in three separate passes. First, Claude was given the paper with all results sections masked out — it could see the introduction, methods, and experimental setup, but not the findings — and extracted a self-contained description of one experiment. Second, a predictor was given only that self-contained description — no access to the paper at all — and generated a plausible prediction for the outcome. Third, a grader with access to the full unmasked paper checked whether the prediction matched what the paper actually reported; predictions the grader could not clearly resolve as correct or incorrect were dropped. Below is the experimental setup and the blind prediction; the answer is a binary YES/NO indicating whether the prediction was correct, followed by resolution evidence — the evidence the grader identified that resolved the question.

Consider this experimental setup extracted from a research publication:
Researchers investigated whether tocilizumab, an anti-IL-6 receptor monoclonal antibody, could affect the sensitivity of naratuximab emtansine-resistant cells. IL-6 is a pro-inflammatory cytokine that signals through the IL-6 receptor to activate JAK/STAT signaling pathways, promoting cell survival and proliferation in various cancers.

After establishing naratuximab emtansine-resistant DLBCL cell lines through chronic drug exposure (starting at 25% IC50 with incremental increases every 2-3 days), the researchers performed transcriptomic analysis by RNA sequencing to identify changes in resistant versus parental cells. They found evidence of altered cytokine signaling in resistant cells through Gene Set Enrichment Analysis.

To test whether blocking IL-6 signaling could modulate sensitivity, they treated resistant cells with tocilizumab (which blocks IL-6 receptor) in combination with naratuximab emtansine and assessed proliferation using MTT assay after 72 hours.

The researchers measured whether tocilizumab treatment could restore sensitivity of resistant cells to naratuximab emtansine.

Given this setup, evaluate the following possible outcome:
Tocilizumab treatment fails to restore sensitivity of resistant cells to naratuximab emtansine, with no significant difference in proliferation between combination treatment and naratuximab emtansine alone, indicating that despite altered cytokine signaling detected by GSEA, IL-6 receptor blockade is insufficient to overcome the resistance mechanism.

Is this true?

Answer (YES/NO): YES